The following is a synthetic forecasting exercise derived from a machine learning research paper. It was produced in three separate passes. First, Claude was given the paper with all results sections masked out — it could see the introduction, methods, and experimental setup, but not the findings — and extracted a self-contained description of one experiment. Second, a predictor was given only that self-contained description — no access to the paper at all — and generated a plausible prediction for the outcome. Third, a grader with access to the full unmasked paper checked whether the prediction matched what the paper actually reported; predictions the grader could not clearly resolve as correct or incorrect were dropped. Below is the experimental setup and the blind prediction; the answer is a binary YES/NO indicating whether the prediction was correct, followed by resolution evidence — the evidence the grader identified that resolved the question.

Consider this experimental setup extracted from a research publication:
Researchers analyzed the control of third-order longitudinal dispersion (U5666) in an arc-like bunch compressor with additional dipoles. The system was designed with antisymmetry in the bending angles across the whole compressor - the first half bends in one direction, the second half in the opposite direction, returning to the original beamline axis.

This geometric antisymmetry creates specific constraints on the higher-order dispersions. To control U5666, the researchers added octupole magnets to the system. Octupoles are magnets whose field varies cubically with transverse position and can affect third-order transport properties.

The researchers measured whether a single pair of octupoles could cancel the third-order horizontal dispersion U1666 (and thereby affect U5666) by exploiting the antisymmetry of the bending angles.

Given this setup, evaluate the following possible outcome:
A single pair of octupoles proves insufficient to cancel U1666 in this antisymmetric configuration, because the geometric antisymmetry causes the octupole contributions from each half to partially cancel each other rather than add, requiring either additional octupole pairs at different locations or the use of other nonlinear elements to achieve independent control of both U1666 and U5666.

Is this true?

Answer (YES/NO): NO